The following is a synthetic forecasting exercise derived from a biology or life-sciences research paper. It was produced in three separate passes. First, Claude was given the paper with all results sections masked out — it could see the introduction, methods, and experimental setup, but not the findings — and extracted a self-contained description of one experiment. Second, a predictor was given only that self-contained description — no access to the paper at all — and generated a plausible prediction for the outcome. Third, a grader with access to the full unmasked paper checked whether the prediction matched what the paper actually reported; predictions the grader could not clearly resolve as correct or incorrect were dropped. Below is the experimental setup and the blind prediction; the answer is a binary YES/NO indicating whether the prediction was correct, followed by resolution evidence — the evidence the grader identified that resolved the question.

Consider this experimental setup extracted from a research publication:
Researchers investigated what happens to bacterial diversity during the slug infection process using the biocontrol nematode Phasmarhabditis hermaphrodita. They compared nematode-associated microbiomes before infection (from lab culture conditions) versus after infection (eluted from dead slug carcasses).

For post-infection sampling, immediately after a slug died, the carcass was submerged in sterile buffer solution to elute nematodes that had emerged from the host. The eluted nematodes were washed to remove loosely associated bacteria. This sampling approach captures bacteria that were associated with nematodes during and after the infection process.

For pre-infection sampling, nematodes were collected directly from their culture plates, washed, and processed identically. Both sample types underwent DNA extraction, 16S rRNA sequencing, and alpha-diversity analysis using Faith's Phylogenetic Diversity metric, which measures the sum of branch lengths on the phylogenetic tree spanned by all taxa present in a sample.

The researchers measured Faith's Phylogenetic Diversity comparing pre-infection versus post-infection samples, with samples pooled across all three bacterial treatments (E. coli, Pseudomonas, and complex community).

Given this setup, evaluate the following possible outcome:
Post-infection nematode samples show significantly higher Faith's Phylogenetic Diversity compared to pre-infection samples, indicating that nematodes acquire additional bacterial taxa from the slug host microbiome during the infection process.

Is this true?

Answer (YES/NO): NO